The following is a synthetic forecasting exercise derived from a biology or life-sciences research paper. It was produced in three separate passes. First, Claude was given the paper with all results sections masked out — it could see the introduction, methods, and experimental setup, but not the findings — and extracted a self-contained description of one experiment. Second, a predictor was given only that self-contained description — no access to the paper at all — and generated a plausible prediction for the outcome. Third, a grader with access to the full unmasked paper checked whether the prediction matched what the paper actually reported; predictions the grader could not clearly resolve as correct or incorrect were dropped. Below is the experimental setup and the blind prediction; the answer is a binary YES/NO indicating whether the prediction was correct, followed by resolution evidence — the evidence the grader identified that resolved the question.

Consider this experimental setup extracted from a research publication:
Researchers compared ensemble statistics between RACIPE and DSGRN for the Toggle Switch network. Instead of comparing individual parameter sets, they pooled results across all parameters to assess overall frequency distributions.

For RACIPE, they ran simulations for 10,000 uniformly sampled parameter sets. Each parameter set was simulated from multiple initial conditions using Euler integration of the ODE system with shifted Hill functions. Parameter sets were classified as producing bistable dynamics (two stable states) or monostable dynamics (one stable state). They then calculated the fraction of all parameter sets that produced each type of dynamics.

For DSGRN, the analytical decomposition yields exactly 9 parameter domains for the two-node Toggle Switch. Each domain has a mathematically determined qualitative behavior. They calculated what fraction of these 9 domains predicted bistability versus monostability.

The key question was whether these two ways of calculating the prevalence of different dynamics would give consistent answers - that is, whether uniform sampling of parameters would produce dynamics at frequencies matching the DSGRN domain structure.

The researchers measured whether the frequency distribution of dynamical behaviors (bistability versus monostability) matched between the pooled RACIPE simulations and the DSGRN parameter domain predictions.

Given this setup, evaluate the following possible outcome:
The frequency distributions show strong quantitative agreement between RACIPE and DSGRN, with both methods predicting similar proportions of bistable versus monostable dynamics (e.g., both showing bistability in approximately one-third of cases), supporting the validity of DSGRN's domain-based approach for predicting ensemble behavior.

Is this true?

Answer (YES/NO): NO